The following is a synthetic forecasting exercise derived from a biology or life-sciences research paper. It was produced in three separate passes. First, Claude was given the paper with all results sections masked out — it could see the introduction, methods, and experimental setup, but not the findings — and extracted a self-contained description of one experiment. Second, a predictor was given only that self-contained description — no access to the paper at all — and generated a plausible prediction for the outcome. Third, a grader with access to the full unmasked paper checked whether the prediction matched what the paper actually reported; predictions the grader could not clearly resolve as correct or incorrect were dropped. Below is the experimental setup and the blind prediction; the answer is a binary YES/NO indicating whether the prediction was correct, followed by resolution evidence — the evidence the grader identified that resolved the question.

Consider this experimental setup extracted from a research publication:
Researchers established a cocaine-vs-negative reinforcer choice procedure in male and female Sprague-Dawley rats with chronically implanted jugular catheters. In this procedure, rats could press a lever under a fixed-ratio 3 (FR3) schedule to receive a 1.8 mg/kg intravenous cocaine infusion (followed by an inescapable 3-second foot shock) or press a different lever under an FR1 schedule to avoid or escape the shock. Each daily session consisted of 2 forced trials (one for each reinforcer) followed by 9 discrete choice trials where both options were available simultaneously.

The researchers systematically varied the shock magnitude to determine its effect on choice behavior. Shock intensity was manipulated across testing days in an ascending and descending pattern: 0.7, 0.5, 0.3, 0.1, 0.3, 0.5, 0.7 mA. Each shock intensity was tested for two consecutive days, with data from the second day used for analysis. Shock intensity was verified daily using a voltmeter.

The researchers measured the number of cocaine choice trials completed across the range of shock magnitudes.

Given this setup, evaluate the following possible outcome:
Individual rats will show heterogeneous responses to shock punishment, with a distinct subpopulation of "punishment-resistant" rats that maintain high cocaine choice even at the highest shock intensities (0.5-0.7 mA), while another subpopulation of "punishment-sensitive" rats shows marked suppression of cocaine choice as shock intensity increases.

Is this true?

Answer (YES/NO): NO